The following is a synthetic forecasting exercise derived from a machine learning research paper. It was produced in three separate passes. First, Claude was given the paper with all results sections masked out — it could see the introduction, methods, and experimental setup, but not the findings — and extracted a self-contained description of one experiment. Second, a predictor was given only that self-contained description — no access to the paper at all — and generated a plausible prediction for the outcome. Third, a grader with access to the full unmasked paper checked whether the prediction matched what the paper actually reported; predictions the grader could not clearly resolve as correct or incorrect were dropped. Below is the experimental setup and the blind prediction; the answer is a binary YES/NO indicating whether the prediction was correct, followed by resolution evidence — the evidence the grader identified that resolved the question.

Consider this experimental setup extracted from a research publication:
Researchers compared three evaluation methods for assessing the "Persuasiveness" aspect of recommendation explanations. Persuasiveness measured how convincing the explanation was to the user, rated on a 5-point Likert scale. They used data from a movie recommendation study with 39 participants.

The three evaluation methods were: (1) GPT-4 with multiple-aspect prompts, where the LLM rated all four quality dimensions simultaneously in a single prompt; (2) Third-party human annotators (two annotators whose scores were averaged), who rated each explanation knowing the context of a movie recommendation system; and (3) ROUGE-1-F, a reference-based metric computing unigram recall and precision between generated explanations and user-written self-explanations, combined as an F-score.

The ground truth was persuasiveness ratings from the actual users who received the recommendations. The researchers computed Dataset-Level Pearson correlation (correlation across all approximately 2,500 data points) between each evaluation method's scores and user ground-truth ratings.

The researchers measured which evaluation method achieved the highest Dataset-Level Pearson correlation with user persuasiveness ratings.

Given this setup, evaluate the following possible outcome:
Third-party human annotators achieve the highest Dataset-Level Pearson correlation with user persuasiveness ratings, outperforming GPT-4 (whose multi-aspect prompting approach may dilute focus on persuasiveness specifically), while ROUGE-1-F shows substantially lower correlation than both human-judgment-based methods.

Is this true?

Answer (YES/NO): NO